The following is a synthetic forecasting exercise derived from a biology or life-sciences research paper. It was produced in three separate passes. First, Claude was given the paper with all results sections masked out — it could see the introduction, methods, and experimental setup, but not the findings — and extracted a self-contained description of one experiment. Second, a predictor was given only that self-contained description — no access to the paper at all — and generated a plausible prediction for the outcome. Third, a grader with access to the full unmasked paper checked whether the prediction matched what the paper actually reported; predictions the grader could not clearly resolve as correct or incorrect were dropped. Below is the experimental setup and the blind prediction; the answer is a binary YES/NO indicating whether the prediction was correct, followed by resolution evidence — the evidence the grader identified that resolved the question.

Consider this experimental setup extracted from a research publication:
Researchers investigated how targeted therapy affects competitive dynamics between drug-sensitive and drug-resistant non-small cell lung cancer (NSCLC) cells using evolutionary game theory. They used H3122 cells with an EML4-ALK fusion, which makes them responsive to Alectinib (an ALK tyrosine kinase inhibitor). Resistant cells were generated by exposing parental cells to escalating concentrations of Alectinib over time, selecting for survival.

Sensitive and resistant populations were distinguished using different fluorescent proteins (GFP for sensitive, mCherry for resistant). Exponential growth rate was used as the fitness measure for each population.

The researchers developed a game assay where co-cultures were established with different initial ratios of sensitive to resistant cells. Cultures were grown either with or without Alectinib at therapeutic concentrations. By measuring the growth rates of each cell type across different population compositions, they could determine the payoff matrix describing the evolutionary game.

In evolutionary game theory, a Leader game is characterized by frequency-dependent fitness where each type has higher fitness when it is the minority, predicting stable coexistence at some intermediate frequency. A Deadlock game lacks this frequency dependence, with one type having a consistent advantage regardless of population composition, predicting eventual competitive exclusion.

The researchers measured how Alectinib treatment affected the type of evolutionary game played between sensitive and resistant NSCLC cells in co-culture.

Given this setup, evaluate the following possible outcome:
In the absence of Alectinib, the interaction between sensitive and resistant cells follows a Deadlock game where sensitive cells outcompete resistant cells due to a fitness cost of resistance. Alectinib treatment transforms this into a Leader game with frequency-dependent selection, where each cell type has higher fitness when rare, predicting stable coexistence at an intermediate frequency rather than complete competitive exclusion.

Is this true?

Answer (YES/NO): NO